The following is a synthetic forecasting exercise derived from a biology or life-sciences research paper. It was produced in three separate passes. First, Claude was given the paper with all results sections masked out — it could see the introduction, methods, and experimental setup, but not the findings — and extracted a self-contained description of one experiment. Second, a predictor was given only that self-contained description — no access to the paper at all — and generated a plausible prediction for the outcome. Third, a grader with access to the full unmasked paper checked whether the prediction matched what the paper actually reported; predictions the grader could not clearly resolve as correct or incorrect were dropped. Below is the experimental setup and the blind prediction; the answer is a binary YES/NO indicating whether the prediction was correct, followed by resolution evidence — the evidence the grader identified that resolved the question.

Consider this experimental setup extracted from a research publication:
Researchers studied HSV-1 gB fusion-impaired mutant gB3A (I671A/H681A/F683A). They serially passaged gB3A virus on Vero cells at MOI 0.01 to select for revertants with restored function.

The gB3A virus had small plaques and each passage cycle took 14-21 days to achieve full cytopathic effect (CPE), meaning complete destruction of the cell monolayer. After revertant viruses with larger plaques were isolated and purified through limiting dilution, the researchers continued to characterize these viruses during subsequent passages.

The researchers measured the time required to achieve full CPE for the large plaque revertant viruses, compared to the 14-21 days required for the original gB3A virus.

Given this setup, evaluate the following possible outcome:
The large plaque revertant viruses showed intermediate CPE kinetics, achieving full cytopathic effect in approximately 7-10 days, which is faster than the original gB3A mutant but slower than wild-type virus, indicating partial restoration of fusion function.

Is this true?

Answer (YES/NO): NO